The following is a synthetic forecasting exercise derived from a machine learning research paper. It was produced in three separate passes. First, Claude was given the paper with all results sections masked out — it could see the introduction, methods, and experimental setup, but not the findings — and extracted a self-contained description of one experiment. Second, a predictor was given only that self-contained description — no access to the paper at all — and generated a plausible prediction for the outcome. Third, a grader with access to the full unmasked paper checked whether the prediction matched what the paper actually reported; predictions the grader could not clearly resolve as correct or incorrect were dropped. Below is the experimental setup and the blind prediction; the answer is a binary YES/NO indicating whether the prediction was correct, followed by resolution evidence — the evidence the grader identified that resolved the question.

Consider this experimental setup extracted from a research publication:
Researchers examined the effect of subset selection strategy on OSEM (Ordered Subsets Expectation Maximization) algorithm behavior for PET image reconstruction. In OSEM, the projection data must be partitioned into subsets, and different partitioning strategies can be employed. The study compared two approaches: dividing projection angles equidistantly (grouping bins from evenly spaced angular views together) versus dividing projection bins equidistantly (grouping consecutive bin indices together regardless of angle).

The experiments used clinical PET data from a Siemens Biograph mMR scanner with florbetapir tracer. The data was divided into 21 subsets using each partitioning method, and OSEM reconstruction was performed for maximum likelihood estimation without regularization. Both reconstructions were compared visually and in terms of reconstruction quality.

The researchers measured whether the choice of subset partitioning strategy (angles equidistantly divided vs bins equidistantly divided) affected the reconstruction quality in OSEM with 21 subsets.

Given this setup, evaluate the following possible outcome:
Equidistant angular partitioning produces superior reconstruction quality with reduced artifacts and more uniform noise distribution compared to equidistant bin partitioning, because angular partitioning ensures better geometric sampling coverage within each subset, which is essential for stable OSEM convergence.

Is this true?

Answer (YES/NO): YES